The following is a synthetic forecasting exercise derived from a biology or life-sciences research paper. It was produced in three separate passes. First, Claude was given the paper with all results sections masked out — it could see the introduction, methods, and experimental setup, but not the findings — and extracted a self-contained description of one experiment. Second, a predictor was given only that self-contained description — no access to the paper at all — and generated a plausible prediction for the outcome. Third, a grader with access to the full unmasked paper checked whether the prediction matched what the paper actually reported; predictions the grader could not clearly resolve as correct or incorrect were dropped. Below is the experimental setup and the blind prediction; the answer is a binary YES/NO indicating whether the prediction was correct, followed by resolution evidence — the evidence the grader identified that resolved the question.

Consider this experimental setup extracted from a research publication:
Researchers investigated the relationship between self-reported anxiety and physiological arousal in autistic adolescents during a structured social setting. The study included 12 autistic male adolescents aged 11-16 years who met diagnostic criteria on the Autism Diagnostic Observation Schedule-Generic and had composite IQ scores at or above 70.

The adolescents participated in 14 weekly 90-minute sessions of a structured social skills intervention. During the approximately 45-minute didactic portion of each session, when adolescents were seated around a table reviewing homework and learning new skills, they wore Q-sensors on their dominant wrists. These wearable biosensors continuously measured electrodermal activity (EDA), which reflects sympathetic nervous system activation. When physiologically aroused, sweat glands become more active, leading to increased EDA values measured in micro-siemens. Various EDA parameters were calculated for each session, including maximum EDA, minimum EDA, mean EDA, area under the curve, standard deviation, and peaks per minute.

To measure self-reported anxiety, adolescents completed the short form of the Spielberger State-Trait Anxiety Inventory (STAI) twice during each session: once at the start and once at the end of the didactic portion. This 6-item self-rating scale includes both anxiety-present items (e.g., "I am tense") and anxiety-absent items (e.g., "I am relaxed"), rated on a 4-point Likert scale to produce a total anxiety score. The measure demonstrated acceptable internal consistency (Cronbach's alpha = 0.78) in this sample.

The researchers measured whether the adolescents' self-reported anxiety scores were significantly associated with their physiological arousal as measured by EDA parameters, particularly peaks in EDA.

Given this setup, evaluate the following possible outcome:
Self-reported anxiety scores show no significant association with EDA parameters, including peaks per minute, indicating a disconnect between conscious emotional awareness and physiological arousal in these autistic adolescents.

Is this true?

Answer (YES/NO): NO